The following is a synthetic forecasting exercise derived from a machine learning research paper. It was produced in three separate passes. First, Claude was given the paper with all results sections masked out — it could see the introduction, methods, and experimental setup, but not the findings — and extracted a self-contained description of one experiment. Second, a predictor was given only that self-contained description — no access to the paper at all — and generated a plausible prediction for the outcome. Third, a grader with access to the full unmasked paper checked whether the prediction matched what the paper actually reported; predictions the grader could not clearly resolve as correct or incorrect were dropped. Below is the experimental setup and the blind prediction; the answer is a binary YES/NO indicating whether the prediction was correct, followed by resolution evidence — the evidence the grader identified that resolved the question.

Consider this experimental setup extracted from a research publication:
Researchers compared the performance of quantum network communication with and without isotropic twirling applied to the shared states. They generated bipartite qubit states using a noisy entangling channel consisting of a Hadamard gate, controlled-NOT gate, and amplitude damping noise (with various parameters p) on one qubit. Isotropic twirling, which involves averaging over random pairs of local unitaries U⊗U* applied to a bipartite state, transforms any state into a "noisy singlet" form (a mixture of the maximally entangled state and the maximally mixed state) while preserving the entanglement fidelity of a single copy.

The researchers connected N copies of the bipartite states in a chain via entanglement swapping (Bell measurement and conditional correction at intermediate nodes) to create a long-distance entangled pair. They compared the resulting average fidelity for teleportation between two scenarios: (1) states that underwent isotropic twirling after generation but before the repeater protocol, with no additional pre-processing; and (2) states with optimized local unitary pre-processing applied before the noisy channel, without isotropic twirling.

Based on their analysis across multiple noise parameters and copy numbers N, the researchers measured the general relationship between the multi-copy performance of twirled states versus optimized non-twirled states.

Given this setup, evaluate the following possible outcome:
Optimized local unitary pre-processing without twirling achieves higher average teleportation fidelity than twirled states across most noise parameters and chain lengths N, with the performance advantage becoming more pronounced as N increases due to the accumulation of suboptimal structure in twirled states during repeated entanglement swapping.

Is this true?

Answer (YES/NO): YES